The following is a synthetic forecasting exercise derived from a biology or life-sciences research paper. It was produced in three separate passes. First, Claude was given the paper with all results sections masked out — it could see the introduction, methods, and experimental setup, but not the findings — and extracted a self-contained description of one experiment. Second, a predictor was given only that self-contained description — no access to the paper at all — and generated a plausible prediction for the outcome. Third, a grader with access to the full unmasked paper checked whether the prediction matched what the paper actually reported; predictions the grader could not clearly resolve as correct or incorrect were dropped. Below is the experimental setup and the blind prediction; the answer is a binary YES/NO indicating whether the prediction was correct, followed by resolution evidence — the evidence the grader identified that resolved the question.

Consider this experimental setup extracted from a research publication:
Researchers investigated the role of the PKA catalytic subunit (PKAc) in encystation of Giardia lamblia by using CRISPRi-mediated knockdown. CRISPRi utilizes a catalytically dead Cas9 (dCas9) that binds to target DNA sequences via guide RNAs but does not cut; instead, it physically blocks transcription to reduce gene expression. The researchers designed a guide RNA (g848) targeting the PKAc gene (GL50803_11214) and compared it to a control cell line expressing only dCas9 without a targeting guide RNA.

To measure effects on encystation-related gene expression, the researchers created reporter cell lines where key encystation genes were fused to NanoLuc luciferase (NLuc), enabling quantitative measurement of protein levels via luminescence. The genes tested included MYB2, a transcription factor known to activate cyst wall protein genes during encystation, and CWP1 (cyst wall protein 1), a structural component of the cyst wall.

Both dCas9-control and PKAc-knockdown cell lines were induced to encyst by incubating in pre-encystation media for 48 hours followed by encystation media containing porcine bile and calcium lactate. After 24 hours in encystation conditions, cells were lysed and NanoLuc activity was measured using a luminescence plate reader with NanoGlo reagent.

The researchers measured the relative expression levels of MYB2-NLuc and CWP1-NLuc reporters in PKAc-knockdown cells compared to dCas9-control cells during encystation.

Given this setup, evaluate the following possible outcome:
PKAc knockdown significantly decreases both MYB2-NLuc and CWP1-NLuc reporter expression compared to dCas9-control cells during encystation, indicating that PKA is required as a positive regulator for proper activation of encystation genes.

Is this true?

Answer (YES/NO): YES